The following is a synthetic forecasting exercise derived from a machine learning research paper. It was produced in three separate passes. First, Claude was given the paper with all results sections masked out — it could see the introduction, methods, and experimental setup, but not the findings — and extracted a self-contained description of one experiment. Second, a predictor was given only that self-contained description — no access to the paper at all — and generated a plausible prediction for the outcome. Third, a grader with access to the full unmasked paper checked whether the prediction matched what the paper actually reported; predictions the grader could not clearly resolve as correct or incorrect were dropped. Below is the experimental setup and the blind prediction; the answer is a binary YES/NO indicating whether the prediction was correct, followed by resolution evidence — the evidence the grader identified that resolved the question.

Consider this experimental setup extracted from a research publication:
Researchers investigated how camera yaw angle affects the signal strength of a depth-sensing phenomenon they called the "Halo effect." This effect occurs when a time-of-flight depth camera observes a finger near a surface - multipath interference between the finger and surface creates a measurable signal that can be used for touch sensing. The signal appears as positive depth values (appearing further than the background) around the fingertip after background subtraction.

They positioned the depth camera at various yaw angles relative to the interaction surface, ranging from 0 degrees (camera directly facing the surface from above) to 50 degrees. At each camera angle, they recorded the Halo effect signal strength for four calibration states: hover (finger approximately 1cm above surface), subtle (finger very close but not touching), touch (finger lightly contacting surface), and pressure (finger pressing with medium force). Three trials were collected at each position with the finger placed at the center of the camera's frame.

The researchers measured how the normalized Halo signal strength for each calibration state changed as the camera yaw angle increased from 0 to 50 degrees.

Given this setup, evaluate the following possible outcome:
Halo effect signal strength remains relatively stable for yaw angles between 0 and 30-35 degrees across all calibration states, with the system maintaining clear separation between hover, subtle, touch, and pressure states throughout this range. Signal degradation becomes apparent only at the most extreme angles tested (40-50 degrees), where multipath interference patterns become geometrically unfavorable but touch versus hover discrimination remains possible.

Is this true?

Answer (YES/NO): NO